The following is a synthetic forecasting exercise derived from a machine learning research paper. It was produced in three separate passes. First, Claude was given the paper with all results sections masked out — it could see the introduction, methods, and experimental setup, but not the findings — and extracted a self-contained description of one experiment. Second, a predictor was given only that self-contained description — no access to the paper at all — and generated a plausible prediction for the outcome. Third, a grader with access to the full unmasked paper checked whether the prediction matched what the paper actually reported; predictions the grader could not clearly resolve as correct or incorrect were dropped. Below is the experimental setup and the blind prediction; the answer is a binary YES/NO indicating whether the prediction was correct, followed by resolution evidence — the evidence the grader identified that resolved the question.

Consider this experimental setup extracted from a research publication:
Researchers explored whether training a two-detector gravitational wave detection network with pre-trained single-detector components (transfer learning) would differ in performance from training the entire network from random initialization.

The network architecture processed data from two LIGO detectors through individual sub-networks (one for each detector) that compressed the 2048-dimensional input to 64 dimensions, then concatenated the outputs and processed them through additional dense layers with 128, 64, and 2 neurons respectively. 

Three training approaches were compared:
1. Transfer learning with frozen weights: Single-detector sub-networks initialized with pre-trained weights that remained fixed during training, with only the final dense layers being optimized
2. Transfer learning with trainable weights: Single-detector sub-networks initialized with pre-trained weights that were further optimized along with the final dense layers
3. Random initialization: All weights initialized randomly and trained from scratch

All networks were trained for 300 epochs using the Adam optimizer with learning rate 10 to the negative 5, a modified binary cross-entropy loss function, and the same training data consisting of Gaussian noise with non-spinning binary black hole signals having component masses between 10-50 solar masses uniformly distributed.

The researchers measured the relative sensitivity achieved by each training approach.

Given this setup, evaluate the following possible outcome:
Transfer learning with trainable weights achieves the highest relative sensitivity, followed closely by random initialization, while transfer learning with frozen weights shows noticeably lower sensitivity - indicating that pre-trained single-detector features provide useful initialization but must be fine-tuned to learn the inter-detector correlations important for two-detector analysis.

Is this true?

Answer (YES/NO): NO